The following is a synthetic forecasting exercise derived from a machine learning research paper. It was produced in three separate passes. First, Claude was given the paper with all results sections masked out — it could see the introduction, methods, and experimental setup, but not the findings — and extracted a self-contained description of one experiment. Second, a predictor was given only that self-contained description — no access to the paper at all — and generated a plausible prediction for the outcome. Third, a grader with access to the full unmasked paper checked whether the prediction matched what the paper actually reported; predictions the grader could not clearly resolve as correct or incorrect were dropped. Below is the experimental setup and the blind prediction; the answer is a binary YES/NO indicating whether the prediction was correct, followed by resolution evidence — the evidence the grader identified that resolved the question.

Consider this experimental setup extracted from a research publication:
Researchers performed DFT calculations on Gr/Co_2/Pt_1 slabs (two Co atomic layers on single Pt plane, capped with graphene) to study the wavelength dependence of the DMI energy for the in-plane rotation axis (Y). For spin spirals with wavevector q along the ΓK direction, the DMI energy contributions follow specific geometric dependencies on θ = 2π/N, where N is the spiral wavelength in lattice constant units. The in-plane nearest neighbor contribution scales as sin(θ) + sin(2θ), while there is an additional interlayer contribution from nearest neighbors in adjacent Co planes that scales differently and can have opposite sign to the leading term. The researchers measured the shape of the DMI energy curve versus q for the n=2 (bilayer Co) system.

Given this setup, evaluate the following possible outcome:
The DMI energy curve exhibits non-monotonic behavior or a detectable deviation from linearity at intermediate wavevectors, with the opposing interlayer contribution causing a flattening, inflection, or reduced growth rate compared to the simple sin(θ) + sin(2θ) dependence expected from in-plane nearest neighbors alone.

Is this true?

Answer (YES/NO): YES